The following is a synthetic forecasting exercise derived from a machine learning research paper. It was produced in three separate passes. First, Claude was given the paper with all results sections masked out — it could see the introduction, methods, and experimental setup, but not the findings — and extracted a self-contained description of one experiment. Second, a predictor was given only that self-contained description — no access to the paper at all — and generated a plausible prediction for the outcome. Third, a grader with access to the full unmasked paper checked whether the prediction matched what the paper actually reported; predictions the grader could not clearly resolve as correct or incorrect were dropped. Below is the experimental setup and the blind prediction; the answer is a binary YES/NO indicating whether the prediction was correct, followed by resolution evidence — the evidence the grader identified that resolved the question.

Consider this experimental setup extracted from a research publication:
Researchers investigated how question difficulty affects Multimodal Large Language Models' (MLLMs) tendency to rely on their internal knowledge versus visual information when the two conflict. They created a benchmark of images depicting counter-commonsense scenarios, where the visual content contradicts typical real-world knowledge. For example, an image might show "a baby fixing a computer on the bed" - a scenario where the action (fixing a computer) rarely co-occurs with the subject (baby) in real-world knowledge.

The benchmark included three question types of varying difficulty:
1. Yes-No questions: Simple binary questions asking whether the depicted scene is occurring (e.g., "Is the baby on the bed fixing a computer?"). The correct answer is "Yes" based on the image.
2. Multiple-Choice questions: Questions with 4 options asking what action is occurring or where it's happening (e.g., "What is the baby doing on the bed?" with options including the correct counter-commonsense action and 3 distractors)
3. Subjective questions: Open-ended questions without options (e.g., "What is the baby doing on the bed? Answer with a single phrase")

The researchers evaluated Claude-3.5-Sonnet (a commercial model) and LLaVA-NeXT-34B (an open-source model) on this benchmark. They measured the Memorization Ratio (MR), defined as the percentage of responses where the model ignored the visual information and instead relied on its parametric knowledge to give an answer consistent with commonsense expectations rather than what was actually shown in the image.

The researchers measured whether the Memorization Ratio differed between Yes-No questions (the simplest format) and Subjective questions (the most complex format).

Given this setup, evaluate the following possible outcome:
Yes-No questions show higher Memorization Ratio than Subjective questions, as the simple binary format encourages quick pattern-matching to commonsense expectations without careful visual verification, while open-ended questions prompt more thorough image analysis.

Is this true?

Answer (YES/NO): YES